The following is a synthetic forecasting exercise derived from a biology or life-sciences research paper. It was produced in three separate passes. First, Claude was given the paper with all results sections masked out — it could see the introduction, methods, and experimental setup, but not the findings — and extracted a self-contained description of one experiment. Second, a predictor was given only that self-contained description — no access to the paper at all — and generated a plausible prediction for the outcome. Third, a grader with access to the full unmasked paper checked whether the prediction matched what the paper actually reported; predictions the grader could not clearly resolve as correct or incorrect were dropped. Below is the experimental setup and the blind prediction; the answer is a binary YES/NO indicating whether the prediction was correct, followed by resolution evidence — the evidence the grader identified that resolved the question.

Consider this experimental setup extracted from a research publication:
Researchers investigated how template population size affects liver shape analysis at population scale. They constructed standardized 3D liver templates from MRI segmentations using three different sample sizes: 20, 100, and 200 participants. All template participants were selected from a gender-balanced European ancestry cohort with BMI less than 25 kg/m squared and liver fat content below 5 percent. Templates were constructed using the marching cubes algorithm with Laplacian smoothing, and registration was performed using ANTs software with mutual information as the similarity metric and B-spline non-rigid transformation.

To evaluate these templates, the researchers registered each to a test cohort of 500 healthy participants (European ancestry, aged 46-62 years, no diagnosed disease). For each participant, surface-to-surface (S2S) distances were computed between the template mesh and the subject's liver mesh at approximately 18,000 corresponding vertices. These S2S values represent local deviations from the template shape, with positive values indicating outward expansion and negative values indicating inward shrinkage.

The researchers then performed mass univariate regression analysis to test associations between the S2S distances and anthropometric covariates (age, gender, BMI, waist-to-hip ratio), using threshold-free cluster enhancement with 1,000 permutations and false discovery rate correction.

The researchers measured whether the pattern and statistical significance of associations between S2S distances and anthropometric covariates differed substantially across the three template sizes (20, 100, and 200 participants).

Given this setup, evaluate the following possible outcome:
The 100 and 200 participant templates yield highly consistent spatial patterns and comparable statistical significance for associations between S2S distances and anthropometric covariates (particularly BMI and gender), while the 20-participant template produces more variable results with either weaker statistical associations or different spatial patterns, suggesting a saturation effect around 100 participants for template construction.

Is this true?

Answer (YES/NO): NO